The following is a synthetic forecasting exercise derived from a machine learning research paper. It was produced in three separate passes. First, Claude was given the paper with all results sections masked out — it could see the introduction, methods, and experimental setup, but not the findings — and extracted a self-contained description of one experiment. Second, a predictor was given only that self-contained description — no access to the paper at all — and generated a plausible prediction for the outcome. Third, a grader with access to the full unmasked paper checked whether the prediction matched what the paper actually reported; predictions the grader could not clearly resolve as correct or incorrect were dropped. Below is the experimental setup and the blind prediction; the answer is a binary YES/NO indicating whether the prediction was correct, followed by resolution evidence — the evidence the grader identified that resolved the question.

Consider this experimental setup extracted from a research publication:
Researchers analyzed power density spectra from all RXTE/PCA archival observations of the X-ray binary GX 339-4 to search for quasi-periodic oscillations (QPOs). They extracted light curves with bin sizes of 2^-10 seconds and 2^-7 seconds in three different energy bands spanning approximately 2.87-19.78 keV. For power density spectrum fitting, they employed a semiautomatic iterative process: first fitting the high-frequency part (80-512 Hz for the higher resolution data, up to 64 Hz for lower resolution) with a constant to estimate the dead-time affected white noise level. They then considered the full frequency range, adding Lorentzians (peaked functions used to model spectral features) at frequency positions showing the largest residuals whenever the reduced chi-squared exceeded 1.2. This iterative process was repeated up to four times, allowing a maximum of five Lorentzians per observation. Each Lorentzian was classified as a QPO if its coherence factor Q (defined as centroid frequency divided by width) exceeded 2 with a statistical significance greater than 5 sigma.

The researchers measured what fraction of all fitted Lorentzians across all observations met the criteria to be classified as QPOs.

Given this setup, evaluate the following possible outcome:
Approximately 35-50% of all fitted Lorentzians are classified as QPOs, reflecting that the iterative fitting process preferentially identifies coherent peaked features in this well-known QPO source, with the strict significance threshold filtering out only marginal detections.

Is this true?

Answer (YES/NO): NO